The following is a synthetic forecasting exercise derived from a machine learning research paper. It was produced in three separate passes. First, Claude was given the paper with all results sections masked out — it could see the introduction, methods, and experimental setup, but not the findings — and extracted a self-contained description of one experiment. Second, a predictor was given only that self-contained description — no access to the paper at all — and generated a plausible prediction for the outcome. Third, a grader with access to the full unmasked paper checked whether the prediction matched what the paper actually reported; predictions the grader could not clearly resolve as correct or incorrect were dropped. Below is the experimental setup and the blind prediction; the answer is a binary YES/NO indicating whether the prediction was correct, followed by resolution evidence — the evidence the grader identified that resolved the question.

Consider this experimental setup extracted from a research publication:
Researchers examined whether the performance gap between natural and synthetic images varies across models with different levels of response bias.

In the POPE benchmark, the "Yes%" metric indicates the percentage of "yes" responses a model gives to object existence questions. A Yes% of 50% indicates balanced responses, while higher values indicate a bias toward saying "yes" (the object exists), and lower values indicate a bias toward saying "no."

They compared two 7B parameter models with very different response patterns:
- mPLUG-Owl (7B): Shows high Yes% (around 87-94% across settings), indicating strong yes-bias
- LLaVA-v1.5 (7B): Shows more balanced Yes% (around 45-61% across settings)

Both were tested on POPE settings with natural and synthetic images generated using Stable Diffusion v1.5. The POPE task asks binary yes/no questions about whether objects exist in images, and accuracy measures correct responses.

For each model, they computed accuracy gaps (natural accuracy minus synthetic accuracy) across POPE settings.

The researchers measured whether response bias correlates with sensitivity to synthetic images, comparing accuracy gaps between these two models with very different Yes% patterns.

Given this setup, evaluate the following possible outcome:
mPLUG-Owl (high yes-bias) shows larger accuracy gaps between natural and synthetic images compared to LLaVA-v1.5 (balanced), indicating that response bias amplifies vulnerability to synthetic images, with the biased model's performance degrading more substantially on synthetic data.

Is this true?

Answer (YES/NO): NO